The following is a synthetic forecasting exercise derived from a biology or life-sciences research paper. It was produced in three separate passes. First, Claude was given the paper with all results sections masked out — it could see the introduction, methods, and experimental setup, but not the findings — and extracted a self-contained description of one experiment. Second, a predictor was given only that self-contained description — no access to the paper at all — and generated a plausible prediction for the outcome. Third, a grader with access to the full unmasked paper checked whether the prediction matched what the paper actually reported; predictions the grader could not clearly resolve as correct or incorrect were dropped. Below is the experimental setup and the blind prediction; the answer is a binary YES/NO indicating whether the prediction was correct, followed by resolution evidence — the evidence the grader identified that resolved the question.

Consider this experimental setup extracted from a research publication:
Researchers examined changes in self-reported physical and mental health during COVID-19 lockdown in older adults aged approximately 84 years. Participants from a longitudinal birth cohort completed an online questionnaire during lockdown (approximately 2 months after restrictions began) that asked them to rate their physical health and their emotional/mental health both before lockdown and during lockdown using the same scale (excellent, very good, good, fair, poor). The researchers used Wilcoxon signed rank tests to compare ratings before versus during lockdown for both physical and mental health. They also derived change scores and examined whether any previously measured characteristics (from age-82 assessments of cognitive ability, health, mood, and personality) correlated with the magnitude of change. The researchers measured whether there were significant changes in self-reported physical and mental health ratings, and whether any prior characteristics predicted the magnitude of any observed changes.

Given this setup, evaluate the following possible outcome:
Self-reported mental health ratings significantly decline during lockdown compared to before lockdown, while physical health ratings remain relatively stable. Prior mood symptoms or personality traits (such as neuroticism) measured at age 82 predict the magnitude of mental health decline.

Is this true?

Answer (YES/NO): NO